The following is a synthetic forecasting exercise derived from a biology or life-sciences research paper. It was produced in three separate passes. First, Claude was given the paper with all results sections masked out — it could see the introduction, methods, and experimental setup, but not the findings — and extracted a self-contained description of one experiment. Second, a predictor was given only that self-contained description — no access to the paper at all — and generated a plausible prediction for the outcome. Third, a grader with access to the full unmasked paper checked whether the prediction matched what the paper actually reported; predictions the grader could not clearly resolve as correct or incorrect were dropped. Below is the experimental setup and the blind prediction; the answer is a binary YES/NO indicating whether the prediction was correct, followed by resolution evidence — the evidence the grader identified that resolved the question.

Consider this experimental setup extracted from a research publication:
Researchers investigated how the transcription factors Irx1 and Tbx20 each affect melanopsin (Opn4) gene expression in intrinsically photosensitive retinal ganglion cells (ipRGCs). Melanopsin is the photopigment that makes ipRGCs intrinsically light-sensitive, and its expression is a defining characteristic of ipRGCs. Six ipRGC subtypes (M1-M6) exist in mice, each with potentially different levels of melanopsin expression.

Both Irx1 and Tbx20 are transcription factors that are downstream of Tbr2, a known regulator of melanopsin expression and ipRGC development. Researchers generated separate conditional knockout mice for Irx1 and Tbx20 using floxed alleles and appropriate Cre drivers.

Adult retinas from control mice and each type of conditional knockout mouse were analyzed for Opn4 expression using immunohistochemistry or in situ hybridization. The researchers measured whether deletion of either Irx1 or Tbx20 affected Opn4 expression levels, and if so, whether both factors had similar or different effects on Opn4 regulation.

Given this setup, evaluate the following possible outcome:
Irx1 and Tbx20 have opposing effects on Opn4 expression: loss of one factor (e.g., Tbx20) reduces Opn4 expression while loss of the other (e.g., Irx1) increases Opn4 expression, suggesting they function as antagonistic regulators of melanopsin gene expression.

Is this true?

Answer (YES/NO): NO